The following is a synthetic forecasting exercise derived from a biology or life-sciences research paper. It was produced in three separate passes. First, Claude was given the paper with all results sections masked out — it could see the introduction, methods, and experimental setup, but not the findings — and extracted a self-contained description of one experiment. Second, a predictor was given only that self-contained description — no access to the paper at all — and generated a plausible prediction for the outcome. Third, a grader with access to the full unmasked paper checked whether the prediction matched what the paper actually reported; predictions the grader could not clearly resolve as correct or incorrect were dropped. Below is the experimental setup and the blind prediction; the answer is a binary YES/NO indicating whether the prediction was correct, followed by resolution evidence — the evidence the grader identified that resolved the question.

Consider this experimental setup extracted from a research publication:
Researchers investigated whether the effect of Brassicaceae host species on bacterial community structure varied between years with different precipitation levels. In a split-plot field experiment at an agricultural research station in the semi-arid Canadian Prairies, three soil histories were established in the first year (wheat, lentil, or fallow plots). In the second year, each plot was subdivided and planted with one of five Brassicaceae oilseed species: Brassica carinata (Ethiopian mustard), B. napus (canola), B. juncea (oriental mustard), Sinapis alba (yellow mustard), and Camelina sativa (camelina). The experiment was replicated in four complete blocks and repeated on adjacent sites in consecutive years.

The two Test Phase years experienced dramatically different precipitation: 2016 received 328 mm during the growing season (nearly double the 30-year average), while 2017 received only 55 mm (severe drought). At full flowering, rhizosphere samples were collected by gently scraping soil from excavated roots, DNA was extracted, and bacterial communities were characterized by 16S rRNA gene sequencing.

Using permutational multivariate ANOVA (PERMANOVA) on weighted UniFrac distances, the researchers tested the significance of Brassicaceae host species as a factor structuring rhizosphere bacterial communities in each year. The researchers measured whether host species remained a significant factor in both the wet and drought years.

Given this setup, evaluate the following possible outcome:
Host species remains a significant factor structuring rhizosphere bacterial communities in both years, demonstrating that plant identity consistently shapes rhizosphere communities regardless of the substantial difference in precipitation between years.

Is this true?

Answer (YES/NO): YES